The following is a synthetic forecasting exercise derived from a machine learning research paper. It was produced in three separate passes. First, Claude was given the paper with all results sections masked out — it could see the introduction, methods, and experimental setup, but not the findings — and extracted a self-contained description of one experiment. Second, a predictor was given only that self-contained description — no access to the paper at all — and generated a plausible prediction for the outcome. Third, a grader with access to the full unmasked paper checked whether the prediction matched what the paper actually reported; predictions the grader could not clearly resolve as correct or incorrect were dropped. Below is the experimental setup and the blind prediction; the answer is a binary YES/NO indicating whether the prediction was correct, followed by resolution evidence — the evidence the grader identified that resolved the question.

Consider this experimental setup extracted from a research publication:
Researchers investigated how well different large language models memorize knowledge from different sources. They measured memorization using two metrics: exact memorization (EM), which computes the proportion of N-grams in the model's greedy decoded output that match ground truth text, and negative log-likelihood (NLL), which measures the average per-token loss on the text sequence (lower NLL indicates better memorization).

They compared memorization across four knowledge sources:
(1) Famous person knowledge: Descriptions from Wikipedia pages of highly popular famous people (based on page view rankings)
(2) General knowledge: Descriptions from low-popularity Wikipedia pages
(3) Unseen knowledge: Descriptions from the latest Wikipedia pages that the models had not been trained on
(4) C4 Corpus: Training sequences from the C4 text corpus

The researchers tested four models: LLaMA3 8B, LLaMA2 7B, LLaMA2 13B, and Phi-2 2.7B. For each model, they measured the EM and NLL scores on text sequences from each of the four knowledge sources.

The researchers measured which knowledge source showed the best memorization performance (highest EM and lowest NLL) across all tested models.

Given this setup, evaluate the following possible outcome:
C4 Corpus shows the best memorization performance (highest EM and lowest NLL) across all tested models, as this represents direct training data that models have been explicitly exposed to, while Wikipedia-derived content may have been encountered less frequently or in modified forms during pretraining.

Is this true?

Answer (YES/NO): NO